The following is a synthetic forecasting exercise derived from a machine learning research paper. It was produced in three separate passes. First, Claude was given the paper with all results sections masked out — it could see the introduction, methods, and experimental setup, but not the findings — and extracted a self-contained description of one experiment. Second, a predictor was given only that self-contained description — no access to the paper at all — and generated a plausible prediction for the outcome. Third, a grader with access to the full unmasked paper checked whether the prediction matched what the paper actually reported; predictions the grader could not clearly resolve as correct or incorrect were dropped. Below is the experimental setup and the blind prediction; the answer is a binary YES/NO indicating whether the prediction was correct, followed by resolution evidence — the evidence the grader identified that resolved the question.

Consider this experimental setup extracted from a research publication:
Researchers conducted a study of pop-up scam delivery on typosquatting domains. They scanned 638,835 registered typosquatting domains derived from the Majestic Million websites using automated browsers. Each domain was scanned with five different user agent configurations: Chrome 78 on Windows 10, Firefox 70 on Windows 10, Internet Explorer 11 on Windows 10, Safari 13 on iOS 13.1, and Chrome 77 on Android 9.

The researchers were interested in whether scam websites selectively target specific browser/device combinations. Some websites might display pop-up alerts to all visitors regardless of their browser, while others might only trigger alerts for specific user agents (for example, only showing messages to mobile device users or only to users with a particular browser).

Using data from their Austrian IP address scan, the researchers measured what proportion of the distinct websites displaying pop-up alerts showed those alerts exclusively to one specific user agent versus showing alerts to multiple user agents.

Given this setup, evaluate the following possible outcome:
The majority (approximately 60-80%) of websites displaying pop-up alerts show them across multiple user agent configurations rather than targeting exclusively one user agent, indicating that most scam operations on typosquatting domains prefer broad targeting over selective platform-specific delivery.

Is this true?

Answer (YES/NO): NO